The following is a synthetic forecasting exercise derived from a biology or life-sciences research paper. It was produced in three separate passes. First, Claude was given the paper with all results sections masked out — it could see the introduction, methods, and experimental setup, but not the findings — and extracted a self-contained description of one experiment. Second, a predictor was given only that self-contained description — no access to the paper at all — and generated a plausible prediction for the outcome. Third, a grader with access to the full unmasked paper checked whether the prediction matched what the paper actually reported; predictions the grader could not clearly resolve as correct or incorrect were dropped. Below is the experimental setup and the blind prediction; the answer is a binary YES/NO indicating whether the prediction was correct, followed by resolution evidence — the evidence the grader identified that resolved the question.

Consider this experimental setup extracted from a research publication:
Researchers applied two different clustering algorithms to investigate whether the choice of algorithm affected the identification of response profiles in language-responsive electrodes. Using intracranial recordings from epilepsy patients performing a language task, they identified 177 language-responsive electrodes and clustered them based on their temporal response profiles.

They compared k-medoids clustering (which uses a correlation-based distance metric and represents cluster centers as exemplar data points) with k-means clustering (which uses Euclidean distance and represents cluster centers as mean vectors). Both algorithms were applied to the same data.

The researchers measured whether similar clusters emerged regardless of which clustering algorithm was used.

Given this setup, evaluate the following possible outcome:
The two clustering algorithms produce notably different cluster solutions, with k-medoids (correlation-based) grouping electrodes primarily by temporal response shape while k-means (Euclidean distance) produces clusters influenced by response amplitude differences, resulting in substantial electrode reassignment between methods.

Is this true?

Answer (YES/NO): NO